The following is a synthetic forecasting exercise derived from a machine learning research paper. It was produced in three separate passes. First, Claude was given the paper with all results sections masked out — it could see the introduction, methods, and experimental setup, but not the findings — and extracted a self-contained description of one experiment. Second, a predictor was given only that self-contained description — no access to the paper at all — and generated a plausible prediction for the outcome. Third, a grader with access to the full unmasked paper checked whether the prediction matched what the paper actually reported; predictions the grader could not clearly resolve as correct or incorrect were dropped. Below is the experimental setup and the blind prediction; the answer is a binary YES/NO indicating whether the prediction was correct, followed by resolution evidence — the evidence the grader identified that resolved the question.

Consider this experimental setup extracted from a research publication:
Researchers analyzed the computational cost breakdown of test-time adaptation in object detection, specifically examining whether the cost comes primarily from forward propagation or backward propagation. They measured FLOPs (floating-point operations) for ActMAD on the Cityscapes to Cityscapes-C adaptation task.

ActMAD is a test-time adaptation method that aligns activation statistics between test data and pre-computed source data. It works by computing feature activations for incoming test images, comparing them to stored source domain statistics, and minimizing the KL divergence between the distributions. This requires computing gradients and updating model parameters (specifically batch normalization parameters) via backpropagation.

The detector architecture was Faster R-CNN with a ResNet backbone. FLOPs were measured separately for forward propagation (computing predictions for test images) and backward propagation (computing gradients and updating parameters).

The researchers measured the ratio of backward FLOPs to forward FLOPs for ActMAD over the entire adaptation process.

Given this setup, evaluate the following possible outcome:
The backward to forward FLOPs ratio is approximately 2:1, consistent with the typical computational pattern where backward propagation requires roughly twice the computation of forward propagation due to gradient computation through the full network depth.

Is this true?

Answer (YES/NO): YES